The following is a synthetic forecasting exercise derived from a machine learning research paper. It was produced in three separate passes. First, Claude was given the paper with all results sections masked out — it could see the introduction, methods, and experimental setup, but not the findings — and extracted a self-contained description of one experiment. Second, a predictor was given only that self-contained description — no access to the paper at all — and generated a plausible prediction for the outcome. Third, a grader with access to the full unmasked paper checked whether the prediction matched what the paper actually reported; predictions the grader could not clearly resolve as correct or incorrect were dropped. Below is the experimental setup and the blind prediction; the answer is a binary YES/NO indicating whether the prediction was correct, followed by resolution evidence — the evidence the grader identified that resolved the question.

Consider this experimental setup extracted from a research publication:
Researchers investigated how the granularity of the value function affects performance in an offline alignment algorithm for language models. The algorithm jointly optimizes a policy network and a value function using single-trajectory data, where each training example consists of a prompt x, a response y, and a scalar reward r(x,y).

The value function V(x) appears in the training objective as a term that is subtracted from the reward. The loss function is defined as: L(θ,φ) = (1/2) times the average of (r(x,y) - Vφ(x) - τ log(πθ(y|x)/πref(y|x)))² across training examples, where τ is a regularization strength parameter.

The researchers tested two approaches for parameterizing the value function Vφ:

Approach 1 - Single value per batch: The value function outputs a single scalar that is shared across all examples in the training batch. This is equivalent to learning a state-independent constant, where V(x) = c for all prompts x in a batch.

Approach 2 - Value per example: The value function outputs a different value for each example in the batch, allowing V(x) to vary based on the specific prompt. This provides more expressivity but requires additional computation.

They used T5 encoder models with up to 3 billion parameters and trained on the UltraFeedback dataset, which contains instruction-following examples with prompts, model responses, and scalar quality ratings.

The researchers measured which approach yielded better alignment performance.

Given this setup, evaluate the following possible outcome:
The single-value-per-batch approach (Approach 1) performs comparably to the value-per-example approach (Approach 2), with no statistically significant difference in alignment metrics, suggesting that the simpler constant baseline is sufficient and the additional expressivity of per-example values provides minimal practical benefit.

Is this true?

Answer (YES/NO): NO